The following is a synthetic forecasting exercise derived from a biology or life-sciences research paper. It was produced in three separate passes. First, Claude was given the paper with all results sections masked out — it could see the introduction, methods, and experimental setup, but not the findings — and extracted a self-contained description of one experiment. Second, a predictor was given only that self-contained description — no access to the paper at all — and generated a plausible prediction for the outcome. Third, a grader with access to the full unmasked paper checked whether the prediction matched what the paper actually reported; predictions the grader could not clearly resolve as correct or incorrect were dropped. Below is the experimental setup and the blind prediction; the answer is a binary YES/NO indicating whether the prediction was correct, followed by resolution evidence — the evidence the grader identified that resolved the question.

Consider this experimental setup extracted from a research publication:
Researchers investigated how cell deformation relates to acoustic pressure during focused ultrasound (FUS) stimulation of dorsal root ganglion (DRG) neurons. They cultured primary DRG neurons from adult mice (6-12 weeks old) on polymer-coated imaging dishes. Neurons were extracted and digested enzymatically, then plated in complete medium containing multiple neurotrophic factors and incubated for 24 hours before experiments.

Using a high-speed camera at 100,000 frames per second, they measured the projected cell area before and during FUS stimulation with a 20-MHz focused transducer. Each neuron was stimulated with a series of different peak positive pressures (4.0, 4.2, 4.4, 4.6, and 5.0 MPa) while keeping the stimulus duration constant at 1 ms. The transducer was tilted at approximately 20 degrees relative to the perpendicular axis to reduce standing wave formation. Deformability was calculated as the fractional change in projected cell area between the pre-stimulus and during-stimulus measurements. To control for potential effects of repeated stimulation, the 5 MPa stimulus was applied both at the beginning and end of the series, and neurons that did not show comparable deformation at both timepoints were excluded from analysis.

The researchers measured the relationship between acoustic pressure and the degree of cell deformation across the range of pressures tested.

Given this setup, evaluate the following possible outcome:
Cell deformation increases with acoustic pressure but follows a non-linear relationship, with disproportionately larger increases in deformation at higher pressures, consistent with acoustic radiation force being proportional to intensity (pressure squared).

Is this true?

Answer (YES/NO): NO